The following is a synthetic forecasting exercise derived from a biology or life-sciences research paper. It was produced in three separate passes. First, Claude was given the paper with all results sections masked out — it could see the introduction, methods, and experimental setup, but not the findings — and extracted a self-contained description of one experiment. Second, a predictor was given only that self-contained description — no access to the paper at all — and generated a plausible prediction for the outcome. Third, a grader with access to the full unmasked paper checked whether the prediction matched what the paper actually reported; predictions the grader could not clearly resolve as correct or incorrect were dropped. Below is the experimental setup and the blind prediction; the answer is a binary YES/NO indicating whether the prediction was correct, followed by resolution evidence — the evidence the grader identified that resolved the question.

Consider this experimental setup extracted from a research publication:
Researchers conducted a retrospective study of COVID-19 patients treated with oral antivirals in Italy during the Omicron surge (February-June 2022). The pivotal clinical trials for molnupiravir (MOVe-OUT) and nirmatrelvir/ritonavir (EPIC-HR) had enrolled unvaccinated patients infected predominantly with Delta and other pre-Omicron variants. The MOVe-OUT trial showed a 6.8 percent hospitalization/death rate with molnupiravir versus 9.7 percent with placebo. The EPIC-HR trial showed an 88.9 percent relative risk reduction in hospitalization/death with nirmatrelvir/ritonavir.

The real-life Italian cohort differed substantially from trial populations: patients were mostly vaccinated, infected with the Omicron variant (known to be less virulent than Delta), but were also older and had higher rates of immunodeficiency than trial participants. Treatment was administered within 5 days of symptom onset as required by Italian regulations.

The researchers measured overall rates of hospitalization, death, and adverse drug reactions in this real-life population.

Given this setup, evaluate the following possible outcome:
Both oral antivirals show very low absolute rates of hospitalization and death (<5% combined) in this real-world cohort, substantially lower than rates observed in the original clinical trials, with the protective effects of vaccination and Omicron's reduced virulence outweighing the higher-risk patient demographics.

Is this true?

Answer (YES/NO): YES